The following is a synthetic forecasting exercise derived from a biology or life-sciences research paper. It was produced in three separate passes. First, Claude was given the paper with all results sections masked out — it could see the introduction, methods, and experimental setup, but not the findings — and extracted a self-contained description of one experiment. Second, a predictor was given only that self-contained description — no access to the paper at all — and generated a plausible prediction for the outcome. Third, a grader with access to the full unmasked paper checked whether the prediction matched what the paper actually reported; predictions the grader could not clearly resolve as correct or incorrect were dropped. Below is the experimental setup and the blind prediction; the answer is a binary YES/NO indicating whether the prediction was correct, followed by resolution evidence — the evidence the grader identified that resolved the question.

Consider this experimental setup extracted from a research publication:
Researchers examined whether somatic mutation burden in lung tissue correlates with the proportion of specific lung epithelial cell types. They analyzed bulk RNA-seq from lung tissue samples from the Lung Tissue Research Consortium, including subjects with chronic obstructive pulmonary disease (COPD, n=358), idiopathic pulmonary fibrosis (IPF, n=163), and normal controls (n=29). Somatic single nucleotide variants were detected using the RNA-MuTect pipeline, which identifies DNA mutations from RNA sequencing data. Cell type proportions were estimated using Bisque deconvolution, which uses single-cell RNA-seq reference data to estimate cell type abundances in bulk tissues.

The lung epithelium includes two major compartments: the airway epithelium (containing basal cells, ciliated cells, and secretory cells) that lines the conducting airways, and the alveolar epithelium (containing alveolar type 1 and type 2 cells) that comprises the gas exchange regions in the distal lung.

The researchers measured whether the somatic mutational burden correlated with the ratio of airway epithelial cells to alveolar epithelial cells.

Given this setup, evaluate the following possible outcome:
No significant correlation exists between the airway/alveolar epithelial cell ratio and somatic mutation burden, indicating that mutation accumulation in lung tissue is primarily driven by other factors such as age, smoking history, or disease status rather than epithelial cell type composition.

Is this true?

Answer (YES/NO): NO